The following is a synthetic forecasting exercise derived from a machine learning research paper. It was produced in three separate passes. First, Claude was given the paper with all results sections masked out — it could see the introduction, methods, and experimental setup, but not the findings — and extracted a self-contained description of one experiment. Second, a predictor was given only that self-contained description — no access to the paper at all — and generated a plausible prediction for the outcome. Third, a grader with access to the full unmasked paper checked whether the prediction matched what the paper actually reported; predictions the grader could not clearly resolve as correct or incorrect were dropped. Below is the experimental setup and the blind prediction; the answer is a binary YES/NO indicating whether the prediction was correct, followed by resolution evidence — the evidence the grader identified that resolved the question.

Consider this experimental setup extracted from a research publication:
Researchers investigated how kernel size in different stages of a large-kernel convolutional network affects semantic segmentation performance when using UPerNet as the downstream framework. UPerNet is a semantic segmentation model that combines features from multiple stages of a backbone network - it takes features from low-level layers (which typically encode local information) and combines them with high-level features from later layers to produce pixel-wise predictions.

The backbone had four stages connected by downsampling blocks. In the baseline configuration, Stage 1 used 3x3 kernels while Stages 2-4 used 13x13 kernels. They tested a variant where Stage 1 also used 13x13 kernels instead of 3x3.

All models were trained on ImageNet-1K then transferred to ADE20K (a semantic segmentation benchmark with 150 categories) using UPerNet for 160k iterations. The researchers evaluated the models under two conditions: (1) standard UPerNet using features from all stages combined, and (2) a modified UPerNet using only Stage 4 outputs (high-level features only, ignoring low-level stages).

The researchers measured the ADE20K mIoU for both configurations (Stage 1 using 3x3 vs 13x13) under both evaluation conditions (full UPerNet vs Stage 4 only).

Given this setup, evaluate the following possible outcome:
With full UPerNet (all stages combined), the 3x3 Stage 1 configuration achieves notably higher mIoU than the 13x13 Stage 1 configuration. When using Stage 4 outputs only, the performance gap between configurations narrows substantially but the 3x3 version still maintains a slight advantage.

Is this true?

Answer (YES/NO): NO